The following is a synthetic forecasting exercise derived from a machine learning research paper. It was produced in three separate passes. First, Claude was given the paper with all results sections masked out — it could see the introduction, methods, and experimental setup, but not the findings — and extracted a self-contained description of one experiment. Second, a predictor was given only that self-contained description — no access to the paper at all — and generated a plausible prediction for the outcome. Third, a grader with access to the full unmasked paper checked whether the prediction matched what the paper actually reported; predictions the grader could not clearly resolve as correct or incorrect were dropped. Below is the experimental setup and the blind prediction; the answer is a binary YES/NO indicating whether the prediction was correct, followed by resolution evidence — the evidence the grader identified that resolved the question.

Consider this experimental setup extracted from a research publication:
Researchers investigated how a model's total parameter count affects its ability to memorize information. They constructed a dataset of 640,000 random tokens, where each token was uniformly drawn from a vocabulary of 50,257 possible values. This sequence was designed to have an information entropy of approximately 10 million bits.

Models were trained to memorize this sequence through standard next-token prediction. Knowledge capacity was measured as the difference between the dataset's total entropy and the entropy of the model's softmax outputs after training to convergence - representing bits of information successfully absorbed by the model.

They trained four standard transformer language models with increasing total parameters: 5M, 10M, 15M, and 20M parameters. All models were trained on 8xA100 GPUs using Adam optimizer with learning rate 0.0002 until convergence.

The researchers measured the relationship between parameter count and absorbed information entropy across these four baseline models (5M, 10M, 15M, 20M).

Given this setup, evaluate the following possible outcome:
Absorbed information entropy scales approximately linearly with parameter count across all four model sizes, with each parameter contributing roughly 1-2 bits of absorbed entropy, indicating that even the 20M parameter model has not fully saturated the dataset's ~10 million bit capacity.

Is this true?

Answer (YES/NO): YES